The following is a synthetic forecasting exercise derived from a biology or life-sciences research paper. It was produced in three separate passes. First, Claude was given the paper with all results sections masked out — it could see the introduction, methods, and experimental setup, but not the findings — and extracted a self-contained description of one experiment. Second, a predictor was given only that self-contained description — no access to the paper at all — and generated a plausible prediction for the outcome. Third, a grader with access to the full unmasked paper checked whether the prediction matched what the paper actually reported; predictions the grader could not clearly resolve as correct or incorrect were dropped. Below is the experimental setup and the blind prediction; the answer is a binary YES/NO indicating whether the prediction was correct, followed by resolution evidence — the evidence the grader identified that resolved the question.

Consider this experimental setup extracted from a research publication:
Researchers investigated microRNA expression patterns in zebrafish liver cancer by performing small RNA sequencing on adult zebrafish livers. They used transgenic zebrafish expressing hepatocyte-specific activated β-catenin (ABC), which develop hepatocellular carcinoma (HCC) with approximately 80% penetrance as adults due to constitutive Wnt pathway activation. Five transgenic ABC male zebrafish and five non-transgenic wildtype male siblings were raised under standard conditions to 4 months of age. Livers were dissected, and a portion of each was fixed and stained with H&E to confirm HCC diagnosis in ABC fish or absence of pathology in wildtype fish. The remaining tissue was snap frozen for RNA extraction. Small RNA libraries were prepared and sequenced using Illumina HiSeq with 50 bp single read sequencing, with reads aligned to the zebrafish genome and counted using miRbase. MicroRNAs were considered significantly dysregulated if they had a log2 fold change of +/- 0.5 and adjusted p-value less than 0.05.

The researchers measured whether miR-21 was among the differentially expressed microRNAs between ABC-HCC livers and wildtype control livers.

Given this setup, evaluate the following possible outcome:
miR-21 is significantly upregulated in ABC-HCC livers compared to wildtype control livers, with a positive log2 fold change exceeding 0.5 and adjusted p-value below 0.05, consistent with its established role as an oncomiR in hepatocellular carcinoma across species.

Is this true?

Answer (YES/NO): YES